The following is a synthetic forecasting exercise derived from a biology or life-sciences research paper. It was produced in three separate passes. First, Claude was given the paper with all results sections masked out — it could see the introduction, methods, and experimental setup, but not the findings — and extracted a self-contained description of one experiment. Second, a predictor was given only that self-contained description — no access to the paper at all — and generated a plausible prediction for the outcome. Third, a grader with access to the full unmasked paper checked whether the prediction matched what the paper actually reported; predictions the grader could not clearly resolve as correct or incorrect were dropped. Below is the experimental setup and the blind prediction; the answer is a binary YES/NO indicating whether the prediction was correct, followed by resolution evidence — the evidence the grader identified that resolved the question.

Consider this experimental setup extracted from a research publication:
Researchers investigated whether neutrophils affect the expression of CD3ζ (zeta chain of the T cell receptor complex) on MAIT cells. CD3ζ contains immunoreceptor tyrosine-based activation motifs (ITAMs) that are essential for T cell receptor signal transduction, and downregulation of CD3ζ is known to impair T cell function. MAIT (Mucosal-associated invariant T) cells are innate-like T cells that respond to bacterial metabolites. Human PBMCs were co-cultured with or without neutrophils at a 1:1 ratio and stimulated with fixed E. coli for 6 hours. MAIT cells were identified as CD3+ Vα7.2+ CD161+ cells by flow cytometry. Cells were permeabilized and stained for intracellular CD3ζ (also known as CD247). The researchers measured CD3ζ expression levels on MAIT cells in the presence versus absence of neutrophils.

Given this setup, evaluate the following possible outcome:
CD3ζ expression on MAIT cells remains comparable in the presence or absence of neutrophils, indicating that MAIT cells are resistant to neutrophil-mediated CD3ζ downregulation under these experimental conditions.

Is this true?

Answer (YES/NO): NO